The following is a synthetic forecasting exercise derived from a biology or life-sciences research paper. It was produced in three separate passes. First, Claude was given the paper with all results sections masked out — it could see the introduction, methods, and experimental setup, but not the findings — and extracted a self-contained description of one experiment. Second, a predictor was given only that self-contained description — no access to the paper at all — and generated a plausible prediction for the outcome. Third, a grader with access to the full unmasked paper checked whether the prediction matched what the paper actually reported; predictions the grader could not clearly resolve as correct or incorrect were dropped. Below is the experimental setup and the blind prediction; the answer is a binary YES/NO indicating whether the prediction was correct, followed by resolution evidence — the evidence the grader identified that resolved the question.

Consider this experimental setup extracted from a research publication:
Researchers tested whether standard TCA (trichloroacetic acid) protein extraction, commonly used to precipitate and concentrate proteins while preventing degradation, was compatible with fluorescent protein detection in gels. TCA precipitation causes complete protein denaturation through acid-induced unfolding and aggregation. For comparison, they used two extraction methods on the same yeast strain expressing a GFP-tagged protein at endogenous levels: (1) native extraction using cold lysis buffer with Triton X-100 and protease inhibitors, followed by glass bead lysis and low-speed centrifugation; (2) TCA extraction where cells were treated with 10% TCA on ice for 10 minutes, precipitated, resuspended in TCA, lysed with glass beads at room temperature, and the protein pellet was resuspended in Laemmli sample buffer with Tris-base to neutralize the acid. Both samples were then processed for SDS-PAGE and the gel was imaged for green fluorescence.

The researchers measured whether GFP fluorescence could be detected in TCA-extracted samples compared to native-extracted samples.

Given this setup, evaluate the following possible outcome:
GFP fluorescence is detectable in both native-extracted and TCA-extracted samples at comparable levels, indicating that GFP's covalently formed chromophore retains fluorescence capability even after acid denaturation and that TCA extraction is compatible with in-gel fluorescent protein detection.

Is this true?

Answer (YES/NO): NO